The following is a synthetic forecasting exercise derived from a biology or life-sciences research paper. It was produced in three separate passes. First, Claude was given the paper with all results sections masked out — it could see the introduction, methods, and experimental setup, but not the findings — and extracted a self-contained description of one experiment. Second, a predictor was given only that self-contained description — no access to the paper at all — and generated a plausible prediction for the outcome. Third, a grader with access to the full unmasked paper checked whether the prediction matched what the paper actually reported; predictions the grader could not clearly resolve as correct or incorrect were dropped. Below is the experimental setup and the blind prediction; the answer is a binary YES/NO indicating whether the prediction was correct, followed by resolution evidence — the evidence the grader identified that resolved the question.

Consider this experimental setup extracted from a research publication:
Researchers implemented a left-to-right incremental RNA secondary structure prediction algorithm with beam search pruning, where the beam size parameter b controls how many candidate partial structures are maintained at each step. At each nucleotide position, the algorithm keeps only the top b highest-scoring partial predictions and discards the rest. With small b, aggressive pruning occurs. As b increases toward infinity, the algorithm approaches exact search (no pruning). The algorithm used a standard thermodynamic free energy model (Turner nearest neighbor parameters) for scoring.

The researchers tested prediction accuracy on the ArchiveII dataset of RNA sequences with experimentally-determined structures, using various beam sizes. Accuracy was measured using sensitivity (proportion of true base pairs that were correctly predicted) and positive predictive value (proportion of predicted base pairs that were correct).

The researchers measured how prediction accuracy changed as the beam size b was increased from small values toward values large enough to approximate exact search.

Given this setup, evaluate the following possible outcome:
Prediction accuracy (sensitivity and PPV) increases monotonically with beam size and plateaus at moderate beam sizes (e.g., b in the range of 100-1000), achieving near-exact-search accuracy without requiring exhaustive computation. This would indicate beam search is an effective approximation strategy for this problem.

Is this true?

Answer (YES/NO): NO